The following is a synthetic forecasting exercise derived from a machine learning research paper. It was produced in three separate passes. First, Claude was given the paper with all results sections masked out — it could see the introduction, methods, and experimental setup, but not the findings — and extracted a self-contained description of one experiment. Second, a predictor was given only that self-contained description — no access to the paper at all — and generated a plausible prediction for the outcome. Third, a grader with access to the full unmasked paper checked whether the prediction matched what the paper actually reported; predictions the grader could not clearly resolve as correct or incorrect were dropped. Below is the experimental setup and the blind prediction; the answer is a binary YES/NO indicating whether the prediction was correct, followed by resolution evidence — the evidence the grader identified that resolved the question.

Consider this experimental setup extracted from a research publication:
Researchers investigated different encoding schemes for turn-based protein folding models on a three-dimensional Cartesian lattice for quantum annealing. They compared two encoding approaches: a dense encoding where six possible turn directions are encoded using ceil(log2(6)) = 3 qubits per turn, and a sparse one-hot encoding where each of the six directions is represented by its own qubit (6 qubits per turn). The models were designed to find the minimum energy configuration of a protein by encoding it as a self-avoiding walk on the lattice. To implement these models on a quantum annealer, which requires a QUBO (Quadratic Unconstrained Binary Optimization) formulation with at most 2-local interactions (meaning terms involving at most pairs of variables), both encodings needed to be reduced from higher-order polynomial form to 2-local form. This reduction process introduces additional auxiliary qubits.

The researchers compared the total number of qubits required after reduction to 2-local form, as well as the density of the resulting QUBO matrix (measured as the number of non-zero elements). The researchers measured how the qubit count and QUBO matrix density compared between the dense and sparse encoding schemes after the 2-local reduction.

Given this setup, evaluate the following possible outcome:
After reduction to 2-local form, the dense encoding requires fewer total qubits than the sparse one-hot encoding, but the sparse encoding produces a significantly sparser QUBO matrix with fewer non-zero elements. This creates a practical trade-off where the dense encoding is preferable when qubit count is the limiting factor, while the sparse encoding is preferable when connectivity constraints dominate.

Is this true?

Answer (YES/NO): NO